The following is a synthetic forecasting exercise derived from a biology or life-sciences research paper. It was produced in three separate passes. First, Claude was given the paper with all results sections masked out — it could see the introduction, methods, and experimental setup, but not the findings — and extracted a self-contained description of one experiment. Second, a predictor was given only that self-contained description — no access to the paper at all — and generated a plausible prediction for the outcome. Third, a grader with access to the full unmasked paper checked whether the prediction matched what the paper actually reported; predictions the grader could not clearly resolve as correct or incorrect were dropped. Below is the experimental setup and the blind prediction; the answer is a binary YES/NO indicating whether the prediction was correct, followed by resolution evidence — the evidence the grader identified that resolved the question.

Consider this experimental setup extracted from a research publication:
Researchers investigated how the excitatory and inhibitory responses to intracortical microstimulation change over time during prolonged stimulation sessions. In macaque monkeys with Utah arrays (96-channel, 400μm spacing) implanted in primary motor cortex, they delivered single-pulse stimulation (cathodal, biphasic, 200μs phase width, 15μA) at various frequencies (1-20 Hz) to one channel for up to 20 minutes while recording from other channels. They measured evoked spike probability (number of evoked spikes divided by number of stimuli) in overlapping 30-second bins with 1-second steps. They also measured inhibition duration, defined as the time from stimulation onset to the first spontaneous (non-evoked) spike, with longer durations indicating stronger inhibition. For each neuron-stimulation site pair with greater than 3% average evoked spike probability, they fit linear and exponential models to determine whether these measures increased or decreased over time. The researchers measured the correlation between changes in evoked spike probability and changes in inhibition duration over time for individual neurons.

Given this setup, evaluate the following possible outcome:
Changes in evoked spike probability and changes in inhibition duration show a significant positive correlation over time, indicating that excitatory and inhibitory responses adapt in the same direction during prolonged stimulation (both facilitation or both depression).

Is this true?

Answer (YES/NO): NO